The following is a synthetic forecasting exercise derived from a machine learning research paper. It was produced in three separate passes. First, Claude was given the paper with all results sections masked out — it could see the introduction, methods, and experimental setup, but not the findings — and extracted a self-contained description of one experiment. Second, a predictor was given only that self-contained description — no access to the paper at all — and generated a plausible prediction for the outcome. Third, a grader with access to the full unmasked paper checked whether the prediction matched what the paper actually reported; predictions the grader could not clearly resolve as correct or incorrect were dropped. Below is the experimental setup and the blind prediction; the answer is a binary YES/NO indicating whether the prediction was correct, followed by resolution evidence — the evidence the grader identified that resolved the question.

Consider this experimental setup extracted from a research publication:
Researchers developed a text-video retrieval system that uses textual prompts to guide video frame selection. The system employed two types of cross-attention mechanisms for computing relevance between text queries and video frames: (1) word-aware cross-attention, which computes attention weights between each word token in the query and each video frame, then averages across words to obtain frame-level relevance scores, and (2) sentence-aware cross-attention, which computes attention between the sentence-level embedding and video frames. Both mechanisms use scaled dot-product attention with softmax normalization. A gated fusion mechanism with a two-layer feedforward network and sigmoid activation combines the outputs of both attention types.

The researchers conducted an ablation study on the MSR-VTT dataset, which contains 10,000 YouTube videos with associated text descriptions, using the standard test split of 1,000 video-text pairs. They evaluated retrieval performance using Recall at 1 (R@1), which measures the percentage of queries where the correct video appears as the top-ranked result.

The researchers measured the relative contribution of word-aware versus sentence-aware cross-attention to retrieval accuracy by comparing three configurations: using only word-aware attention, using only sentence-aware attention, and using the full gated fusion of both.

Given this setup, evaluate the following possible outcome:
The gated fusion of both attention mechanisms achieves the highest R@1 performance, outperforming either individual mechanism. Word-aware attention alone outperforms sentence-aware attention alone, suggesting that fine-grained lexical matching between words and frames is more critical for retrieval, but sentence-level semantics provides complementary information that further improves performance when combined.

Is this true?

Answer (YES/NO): YES